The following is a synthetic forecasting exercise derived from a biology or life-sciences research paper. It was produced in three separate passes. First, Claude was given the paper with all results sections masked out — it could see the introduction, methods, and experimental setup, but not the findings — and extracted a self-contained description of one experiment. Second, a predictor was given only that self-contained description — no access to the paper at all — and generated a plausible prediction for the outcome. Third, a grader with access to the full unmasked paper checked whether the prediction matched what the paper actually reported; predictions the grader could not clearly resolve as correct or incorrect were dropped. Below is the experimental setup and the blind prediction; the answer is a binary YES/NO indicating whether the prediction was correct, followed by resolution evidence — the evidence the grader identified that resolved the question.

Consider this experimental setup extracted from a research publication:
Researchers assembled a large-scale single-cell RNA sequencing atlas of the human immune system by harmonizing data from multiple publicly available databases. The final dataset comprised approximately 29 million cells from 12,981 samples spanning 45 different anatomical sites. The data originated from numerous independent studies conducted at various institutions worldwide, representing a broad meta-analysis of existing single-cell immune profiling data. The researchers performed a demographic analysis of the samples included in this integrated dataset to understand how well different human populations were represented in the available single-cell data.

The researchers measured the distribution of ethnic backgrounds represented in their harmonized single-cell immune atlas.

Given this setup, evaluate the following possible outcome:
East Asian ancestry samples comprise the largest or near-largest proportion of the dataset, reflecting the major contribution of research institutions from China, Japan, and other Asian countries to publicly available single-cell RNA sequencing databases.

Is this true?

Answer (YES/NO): NO